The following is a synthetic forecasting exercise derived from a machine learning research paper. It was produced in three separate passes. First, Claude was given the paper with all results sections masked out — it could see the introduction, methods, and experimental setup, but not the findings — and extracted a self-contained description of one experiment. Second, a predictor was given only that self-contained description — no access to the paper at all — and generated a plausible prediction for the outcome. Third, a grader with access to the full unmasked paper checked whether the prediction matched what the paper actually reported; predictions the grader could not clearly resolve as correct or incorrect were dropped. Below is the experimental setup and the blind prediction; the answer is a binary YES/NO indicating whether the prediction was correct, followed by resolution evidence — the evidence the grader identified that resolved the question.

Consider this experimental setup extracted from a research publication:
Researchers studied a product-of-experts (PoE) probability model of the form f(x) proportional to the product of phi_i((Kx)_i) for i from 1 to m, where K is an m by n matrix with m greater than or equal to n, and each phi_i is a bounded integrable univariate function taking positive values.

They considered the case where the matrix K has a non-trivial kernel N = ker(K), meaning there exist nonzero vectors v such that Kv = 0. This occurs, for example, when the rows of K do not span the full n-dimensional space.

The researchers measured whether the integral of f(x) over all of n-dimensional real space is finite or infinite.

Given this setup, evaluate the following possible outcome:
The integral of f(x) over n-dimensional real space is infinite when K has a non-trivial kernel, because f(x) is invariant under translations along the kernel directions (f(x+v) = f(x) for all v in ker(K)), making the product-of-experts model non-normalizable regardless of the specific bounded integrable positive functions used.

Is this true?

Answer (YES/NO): YES